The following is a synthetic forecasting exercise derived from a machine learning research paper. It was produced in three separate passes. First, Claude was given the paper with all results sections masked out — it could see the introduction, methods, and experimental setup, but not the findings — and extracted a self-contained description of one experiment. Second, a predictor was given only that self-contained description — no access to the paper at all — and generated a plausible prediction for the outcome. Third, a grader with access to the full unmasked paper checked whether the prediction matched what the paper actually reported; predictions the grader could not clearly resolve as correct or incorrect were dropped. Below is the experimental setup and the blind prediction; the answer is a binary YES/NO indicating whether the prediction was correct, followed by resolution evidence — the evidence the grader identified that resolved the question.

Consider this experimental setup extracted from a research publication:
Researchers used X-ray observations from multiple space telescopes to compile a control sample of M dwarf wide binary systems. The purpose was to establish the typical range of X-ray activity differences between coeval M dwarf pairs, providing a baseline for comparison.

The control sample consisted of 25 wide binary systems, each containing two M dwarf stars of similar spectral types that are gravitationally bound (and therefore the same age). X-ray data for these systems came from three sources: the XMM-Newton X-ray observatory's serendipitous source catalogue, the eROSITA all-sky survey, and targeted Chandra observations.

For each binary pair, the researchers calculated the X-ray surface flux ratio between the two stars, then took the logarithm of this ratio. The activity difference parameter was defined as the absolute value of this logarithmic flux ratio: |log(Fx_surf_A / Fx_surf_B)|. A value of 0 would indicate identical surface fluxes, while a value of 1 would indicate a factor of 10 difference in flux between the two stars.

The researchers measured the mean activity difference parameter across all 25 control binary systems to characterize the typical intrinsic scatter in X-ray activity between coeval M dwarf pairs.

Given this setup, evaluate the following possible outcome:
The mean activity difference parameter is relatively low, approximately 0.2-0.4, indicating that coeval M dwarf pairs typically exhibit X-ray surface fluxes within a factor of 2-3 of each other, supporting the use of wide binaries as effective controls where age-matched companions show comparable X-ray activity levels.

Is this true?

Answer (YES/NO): YES